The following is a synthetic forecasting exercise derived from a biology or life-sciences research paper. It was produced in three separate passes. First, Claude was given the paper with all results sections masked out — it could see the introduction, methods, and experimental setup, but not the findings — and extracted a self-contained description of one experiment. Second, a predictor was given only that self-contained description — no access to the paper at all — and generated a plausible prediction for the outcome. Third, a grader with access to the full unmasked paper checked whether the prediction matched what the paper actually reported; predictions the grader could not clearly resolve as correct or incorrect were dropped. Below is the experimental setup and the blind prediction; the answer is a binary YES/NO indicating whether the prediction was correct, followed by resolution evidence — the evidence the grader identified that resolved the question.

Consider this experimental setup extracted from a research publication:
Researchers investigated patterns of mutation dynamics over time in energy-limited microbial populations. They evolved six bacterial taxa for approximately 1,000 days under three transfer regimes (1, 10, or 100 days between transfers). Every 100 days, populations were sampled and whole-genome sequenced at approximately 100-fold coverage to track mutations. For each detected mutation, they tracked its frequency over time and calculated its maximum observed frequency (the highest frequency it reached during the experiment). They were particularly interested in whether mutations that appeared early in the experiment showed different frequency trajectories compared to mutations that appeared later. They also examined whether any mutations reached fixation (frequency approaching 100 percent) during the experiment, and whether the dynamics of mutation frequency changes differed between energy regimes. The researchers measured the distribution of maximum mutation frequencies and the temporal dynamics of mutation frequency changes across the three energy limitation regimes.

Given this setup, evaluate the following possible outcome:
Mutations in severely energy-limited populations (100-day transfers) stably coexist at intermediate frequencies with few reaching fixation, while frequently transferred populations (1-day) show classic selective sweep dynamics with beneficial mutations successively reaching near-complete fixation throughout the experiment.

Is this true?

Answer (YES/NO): NO